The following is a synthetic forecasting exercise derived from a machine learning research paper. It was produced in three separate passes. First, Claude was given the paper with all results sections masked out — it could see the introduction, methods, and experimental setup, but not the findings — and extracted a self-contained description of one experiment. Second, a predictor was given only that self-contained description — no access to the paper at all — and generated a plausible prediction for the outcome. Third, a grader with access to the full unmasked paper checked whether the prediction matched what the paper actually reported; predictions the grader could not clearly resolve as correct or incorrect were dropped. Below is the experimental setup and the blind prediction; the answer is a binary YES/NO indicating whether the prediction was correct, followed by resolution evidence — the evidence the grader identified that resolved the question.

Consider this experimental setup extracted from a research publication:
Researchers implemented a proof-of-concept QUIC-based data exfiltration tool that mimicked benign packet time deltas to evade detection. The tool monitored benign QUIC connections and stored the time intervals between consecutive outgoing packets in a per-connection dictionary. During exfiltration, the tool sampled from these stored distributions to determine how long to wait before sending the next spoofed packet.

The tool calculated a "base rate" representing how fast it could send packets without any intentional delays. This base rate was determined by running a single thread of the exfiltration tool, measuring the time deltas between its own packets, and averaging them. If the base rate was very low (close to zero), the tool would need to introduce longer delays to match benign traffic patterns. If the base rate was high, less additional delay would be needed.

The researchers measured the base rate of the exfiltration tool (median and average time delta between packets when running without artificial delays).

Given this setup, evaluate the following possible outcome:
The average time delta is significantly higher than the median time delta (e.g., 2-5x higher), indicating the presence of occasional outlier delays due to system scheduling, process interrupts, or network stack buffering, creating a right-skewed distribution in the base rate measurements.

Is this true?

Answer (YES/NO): NO